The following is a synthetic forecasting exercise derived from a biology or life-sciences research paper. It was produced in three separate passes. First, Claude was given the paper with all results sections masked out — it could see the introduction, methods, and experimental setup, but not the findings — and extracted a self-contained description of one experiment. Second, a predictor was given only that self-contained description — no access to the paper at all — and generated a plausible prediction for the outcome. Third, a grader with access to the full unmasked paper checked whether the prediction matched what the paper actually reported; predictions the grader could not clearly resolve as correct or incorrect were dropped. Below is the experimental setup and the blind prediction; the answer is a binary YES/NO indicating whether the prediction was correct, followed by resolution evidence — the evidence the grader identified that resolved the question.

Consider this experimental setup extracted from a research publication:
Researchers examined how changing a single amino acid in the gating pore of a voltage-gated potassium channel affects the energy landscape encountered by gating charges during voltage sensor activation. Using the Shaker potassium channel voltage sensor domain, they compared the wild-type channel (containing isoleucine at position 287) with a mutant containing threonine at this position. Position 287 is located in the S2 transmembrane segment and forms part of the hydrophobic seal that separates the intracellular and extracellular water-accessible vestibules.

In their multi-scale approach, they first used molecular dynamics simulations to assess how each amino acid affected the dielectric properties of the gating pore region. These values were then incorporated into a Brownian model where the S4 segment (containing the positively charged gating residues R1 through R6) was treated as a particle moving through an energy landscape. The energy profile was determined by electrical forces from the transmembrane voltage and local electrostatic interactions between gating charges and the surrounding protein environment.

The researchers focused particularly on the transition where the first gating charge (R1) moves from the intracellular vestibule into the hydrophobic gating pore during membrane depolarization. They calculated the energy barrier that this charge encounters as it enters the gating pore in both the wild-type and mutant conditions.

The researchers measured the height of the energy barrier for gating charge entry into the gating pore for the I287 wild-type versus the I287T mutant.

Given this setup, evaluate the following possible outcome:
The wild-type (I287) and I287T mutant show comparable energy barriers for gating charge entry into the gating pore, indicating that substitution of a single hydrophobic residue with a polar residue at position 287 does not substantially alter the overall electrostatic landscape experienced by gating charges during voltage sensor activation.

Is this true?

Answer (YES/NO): NO